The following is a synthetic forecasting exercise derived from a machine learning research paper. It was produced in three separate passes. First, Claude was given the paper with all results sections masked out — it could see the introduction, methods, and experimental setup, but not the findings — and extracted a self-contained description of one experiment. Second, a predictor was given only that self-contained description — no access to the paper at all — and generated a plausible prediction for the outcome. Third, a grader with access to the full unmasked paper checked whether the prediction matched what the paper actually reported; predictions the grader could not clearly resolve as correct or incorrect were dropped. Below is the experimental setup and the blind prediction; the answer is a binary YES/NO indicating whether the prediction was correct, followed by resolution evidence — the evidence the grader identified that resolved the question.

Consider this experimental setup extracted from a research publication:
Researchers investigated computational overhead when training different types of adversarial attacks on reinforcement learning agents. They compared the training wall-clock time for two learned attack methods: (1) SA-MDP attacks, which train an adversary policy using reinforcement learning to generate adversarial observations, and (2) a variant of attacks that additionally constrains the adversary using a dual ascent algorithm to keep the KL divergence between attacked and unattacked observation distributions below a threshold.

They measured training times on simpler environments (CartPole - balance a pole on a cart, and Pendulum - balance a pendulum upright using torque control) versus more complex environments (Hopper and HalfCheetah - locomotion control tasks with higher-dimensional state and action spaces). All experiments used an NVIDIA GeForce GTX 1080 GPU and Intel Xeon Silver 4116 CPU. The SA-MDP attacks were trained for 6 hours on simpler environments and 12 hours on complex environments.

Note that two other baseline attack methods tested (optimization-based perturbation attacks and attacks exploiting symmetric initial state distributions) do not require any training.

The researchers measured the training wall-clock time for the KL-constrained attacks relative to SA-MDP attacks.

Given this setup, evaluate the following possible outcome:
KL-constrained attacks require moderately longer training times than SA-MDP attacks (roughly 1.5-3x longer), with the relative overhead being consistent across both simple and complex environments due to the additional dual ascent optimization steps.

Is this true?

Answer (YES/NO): YES